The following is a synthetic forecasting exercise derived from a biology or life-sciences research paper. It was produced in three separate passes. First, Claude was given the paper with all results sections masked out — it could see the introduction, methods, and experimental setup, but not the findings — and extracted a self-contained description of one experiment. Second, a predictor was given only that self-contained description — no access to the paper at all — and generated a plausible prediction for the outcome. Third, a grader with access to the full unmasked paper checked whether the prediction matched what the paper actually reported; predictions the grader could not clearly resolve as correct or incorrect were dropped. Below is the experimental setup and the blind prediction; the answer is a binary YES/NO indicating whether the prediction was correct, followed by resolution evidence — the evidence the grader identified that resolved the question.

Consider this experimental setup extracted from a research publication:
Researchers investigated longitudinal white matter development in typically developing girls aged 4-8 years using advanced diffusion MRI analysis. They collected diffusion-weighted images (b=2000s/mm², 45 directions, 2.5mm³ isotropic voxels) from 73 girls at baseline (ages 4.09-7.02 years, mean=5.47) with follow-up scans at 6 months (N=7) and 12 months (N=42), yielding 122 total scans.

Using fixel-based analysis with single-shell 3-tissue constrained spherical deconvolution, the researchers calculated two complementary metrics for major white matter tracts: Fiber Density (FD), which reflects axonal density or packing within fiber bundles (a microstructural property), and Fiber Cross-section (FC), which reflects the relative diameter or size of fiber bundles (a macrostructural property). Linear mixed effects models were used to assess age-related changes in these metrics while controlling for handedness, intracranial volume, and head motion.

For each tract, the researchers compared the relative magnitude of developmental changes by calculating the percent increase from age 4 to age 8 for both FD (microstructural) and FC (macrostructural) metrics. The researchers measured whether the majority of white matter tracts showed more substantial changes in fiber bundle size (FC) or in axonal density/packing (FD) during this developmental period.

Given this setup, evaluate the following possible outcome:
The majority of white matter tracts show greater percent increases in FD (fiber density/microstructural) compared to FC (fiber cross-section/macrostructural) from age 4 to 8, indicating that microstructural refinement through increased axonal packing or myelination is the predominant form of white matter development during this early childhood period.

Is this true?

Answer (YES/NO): NO